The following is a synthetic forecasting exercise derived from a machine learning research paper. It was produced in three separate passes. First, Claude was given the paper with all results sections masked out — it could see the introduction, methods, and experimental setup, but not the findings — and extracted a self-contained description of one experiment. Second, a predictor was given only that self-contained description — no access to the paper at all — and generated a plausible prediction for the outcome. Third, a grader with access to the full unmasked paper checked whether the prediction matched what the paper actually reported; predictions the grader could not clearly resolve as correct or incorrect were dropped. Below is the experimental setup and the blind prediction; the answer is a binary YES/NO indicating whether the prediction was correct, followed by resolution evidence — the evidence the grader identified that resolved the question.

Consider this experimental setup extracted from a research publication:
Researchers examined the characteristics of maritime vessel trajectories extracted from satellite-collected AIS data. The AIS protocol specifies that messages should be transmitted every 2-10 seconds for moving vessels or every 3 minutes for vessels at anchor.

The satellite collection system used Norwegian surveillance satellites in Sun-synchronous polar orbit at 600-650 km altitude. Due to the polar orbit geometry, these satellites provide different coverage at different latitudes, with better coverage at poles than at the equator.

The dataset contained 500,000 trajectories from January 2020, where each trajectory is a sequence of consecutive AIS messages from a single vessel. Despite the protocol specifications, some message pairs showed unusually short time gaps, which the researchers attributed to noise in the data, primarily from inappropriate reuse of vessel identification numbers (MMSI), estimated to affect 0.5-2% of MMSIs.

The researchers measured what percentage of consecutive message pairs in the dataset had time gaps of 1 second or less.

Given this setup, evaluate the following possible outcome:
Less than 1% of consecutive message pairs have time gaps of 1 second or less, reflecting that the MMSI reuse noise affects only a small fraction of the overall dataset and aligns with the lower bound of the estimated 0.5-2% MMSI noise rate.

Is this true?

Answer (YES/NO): NO